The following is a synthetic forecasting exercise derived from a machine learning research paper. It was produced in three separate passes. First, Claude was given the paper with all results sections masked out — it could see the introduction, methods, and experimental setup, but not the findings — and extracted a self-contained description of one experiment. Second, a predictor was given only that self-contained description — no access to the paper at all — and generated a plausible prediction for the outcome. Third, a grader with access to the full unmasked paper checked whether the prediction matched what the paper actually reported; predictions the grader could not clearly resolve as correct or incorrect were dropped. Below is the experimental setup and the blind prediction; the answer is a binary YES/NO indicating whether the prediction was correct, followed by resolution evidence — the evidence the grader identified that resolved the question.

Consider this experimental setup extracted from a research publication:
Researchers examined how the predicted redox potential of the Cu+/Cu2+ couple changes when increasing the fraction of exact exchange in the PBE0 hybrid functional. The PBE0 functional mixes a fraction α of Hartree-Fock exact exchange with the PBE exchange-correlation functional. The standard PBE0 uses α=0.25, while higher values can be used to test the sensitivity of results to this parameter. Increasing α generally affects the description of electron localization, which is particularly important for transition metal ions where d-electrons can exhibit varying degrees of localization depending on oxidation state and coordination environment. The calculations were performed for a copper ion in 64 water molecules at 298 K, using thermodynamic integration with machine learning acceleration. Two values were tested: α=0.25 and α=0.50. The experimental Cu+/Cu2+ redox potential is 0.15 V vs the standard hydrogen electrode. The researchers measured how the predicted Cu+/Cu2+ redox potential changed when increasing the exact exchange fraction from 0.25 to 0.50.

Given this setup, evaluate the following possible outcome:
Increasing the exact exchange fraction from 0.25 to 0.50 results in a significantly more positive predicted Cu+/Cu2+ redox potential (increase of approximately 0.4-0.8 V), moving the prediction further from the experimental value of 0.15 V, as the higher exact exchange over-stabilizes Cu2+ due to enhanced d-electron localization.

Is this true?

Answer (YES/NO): NO